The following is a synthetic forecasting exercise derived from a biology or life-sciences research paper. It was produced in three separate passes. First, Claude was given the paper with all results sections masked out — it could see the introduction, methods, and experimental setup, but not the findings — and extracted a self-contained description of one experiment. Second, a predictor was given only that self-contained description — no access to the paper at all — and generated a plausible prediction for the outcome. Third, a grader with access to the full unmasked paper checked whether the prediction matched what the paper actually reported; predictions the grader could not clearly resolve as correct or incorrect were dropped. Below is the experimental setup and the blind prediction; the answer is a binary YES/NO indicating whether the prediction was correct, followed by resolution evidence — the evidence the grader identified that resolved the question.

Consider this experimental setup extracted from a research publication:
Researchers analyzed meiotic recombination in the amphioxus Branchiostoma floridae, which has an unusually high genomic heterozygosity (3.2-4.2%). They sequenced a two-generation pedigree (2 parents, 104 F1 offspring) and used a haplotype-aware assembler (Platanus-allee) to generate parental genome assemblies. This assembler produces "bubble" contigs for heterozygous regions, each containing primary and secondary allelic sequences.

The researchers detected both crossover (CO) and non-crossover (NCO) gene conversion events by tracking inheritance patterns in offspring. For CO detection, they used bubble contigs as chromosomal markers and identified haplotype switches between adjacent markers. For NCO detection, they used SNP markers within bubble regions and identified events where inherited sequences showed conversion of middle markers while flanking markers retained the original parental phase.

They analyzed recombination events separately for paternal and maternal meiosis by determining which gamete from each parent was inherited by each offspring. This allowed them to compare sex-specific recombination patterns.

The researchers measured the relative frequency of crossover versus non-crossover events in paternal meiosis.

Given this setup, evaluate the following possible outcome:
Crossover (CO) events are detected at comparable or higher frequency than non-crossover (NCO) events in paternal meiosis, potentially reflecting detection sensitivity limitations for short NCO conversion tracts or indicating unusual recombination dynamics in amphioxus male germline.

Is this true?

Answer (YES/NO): NO